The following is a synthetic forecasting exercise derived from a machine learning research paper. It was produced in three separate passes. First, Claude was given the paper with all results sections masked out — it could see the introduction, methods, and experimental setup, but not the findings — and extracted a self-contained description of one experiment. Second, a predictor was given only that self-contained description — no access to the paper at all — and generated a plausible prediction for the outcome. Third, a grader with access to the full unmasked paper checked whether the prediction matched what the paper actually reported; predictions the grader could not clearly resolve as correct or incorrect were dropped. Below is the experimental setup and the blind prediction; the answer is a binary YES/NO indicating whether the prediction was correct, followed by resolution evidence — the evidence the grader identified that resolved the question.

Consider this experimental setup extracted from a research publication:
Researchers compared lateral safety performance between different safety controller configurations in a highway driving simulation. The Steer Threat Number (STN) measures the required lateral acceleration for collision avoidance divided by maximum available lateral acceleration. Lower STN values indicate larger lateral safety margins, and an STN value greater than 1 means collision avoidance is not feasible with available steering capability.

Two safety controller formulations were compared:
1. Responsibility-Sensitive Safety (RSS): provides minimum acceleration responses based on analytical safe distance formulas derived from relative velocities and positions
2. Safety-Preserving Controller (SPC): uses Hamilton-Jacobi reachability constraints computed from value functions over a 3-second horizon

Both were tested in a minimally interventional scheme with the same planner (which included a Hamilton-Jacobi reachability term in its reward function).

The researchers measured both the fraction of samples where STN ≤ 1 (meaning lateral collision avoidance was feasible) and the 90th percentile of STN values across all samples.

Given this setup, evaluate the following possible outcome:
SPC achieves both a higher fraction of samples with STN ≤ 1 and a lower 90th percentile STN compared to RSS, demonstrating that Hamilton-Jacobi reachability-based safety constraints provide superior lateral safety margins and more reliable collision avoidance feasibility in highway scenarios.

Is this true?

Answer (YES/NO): NO